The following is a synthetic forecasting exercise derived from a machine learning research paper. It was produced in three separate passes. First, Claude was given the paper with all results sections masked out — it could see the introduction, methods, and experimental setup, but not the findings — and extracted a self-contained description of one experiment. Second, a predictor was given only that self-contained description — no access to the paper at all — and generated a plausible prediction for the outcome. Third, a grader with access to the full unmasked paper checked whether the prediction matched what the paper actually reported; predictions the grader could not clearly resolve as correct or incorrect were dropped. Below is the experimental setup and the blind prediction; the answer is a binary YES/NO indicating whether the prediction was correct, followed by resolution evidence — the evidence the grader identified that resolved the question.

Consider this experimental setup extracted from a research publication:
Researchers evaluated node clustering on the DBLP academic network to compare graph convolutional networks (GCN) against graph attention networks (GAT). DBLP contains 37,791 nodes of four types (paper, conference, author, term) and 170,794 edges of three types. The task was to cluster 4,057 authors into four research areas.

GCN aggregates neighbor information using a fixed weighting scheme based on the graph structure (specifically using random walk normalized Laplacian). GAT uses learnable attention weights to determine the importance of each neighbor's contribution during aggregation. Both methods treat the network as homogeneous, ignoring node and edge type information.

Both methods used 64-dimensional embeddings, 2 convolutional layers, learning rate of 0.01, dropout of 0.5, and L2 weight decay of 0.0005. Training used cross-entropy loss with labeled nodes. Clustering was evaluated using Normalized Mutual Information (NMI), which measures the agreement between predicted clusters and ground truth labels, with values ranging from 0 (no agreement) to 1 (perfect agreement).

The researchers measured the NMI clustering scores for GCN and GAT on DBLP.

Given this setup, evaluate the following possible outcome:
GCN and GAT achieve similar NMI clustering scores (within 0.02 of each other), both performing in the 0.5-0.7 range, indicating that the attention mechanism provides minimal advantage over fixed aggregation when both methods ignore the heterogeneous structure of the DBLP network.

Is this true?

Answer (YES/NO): NO